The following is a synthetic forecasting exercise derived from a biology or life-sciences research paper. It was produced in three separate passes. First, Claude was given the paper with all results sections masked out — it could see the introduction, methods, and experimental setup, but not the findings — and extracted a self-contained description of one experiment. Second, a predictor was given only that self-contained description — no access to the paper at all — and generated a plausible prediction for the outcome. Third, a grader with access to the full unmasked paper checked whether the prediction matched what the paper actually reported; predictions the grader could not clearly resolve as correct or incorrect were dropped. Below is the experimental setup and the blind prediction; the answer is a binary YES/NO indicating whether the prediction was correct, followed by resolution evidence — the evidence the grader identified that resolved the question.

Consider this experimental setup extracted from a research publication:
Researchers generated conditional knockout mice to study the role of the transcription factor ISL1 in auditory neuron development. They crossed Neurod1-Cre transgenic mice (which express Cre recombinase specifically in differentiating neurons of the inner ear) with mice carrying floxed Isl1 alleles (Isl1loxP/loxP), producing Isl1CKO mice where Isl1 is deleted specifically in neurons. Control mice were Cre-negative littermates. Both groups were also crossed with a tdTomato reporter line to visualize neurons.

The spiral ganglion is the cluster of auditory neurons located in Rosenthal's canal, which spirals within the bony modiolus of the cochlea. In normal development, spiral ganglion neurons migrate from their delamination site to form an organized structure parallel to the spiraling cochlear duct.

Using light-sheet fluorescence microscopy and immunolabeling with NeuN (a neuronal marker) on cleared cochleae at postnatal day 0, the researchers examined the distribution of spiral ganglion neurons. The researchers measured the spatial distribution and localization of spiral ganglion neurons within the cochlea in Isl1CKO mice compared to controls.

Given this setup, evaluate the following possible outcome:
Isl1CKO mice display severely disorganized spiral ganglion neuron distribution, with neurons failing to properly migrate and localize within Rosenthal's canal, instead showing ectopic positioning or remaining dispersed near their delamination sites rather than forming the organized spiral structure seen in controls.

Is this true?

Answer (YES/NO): YES